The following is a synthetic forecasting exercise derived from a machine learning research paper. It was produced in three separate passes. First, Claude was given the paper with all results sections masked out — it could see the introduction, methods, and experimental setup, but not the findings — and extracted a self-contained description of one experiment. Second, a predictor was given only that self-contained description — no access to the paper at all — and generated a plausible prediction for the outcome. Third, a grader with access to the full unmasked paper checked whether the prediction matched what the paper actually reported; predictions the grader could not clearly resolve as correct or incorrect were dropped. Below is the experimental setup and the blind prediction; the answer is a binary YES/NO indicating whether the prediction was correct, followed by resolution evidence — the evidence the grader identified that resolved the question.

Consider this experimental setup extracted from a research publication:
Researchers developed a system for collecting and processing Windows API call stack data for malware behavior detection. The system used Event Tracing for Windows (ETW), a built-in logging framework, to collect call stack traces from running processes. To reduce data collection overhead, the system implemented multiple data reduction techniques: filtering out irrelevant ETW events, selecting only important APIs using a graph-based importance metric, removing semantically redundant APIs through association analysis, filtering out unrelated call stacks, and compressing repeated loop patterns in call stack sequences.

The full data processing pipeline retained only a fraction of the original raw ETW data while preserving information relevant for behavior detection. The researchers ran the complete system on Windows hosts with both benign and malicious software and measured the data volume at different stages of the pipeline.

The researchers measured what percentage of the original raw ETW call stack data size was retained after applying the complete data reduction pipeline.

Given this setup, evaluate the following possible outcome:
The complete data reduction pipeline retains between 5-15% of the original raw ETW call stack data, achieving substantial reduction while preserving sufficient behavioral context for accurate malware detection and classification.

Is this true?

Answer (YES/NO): NO